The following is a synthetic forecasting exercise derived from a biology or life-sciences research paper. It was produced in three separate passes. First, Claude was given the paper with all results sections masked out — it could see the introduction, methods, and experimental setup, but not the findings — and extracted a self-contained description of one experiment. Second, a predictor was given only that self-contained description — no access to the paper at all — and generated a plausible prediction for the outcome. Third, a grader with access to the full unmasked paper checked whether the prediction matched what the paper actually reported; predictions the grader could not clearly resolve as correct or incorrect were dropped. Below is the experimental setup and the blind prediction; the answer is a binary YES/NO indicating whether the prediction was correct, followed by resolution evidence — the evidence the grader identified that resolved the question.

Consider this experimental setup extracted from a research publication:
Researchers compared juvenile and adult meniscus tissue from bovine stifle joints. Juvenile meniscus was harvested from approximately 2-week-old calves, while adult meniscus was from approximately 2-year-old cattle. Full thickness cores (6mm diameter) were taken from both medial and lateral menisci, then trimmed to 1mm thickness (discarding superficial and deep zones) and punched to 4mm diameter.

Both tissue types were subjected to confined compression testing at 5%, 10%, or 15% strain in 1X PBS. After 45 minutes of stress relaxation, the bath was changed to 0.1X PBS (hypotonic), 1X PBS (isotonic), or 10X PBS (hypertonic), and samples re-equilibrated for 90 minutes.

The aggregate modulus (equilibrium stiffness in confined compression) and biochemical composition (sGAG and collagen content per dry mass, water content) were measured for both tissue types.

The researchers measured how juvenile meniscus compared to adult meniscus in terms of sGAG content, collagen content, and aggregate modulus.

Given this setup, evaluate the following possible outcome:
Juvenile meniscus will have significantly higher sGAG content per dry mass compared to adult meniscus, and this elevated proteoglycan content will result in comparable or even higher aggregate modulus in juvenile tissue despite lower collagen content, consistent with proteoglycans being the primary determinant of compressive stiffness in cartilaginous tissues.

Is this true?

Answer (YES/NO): NO